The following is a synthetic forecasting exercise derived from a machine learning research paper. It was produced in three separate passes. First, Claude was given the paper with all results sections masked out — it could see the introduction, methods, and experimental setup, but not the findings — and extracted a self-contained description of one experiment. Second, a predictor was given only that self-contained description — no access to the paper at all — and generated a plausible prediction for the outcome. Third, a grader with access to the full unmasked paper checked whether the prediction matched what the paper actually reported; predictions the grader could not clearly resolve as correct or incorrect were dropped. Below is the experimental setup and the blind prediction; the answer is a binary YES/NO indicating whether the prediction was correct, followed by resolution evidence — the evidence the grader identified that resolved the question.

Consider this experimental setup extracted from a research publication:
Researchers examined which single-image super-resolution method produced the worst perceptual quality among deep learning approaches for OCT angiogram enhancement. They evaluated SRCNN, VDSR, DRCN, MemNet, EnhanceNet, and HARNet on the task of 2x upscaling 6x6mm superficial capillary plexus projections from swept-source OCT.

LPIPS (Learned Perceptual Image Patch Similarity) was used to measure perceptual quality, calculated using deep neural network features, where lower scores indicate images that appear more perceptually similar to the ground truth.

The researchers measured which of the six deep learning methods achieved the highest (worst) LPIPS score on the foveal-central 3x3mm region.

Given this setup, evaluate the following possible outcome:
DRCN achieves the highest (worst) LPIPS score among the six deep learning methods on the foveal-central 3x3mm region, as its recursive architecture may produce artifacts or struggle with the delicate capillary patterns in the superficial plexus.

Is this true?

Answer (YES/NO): NO